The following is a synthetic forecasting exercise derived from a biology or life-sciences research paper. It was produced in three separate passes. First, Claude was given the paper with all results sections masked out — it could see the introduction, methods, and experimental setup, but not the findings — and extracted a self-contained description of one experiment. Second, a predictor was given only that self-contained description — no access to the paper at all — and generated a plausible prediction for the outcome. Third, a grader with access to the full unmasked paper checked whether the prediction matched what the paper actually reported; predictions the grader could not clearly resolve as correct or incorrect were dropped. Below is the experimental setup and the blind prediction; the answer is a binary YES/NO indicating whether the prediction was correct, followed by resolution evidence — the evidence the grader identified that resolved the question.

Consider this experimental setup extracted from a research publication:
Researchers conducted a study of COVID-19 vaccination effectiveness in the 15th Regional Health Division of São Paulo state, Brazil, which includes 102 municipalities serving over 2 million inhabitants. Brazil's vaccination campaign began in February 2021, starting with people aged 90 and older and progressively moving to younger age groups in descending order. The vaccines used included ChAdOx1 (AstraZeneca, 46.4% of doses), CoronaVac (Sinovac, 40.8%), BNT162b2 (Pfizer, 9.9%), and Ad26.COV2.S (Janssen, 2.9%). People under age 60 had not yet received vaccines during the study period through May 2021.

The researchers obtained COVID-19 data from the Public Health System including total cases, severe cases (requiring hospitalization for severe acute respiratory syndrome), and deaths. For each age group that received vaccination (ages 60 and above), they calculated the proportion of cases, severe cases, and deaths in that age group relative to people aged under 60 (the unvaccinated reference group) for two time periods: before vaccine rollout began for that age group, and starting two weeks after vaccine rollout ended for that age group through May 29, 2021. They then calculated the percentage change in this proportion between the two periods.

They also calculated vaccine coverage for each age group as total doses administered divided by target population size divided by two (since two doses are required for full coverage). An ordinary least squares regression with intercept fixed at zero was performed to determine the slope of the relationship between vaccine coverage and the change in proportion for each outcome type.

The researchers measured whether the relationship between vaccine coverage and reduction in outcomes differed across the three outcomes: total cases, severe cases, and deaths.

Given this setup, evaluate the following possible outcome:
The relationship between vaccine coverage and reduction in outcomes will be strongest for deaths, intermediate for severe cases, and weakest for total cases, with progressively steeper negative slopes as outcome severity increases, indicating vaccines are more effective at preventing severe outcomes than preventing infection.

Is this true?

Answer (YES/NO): YES